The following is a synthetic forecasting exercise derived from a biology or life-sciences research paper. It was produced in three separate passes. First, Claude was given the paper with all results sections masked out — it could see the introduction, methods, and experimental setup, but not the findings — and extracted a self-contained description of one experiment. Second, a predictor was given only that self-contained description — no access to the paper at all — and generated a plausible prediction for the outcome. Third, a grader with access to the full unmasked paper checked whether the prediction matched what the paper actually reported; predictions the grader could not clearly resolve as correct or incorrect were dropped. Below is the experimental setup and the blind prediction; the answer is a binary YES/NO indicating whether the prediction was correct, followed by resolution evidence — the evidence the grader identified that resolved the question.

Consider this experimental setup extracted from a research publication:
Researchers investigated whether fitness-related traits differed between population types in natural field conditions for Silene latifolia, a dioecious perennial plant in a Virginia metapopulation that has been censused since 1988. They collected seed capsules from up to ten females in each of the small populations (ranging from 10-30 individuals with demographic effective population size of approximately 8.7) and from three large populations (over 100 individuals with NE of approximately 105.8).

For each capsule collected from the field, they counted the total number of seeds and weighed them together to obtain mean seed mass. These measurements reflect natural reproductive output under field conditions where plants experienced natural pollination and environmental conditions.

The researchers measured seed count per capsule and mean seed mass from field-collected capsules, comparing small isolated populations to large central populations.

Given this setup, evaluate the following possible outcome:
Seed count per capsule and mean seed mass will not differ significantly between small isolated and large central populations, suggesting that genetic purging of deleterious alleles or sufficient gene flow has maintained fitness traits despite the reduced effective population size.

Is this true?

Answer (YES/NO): NO